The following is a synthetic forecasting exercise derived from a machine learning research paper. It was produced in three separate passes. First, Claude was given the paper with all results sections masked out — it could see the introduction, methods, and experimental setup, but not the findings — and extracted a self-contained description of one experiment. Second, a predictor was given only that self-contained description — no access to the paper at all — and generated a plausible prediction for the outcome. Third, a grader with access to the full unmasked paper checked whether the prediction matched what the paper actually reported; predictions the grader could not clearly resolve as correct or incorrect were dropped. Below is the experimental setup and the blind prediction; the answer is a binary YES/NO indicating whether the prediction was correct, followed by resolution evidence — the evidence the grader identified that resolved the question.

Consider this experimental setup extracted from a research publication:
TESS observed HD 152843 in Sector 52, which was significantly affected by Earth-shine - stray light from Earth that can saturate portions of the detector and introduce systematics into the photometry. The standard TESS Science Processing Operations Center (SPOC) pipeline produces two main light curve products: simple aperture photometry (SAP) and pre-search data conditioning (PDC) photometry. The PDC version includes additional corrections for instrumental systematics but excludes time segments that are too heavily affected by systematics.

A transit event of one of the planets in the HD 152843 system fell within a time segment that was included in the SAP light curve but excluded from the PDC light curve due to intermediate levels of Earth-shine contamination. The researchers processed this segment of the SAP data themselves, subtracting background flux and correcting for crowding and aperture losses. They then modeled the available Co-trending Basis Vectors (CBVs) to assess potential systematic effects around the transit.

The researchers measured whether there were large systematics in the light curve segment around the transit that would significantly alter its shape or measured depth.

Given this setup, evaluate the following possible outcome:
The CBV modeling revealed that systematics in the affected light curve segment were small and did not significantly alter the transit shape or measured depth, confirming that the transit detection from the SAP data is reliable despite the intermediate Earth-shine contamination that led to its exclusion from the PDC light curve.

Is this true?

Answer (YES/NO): YES